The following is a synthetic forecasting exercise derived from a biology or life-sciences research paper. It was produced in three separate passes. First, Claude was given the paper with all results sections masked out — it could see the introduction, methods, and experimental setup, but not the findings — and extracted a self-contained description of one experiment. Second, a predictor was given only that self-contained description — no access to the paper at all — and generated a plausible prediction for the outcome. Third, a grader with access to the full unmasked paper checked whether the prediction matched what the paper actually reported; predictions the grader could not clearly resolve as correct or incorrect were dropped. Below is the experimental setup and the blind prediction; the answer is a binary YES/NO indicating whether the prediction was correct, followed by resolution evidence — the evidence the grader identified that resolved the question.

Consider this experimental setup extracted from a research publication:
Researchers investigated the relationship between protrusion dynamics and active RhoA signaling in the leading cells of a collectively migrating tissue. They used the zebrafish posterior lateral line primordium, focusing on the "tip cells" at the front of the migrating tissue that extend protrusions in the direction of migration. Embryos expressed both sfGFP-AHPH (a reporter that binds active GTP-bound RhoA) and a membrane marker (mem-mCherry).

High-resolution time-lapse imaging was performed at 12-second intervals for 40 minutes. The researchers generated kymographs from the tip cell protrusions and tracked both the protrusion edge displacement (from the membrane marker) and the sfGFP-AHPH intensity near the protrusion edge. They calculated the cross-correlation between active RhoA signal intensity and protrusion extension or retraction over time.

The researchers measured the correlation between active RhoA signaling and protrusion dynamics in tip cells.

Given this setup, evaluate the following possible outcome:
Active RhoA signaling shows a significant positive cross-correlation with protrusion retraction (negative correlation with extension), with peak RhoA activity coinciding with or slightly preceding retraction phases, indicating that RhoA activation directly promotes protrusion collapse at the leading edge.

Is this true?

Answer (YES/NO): YES